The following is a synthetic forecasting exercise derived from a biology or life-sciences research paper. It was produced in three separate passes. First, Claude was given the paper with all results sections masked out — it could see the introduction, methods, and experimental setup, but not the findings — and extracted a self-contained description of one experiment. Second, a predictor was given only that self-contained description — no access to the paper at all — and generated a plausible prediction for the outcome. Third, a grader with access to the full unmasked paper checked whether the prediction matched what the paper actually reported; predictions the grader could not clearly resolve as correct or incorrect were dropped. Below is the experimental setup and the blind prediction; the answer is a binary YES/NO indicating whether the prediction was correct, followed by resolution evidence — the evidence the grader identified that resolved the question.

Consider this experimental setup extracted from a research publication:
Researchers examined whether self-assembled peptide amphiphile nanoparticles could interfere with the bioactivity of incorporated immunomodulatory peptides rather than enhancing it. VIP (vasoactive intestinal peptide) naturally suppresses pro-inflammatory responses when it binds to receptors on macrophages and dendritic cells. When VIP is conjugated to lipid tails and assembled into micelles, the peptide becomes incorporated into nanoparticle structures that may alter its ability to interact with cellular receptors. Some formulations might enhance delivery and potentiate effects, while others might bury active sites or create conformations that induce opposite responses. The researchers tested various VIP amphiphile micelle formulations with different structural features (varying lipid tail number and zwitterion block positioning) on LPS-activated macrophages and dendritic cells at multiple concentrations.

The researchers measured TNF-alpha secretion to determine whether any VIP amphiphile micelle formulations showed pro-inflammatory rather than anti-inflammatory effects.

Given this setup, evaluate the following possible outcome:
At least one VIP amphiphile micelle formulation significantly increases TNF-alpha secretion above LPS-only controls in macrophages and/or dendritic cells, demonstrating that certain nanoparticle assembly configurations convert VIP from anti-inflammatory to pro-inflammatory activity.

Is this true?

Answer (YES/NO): YES